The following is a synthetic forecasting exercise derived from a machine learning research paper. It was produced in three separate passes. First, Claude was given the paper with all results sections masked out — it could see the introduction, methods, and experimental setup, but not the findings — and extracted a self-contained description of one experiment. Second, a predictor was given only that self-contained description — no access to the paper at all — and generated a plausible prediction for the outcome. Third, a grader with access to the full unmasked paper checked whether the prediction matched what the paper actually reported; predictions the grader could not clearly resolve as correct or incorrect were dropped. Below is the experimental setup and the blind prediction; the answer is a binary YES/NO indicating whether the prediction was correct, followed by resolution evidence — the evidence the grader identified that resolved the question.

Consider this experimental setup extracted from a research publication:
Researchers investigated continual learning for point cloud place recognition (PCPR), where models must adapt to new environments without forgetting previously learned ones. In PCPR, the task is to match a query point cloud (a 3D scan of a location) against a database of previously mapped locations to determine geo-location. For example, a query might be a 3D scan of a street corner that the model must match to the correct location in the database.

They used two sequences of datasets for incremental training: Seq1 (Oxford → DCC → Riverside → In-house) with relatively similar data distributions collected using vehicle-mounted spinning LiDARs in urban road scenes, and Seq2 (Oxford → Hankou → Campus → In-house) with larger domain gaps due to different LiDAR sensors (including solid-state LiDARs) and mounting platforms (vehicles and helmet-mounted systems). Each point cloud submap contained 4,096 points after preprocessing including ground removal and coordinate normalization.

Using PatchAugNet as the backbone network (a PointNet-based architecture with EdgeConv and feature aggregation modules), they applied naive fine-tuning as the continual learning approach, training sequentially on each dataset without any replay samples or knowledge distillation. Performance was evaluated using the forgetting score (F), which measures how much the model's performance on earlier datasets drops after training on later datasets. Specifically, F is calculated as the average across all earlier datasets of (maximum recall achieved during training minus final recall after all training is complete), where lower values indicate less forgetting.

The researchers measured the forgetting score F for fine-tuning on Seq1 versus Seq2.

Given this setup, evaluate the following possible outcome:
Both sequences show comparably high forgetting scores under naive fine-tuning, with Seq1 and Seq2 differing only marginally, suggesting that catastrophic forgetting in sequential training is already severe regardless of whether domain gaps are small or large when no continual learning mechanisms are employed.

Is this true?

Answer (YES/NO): NO